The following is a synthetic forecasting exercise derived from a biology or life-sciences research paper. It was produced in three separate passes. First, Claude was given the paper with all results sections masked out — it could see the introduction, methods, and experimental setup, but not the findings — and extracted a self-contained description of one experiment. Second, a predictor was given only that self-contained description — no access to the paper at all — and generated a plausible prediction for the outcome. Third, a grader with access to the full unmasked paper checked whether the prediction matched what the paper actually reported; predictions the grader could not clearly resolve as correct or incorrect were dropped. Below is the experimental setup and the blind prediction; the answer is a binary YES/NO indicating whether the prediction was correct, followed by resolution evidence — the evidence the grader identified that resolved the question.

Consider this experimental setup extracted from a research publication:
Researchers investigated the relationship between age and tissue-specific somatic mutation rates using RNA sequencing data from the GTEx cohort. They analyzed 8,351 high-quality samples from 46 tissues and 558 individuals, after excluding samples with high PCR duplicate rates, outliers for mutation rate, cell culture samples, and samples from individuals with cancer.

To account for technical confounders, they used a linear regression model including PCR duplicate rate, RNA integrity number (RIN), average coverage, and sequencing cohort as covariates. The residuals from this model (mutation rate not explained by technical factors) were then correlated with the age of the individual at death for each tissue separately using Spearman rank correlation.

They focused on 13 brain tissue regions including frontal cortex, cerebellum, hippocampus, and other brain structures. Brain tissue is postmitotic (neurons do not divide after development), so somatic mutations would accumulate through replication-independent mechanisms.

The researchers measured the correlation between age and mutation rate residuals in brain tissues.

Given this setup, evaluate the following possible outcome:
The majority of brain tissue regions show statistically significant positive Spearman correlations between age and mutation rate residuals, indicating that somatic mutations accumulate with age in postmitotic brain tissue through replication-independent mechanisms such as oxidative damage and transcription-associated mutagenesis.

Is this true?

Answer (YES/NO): NO